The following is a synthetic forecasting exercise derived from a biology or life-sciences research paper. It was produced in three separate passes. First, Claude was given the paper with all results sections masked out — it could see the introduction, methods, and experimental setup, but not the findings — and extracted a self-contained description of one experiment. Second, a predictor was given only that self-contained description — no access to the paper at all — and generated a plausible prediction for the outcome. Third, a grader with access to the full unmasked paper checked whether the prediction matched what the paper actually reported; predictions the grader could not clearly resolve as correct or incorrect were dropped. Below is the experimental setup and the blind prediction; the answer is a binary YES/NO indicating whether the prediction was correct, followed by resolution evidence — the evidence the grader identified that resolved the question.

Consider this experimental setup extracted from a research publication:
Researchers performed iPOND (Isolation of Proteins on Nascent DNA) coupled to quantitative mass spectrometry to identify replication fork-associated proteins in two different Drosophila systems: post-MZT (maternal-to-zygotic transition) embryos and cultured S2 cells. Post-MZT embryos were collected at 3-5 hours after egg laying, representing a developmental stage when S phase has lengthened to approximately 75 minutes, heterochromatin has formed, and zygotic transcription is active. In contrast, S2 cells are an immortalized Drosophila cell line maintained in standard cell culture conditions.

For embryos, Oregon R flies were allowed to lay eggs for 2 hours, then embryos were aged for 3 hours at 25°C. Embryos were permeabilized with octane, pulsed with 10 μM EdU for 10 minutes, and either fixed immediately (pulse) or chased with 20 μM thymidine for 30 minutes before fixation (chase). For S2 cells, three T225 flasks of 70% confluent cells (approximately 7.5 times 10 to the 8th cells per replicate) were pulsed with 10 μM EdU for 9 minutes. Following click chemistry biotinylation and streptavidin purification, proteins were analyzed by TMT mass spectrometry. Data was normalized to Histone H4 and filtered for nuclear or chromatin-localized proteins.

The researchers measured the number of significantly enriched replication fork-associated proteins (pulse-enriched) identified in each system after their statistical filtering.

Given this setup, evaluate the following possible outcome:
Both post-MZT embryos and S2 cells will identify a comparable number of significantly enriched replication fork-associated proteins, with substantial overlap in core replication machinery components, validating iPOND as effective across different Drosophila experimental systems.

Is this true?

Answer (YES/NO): NO